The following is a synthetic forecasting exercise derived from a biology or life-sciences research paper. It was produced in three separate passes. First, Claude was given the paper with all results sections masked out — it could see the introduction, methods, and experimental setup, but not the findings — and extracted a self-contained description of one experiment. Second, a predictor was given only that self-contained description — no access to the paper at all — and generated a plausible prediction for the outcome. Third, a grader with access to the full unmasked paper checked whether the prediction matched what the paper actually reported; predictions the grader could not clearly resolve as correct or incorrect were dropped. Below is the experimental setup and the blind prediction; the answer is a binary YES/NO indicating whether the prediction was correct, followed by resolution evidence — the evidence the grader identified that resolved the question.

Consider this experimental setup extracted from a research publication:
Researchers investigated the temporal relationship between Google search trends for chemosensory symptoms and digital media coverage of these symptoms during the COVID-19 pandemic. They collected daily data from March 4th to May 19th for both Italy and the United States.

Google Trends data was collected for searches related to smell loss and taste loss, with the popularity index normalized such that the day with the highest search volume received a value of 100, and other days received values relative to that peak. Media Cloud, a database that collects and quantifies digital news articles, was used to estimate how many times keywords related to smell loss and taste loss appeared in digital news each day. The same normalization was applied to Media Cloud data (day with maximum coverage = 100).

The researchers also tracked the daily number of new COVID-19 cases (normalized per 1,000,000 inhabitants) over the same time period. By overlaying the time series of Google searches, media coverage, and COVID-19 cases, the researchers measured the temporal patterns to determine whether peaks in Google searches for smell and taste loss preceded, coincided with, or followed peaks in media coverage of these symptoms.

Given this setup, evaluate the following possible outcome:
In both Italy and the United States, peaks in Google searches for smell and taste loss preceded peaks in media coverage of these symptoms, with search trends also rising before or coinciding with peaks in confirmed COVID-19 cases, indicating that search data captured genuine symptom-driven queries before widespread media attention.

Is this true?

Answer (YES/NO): NO